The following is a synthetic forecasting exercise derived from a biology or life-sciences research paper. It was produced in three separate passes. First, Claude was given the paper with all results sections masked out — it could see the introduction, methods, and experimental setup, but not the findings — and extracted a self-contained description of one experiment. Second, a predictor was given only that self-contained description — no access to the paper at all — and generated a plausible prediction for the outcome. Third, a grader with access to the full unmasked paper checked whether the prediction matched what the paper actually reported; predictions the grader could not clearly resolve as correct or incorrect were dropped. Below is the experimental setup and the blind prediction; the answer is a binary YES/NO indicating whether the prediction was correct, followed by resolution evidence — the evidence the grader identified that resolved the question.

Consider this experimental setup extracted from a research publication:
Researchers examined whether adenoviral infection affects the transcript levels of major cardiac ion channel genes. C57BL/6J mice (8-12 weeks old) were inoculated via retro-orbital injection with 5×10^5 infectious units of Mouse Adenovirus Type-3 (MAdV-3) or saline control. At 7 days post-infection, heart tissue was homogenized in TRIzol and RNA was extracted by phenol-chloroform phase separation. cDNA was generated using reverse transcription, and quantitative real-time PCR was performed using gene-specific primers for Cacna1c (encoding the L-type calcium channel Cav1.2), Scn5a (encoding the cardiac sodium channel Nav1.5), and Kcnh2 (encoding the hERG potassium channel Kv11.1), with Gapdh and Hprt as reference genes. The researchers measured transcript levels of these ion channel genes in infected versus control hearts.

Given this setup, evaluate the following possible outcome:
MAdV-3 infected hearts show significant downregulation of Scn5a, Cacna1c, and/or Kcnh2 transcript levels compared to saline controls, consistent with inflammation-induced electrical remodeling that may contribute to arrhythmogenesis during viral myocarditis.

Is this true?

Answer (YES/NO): NO